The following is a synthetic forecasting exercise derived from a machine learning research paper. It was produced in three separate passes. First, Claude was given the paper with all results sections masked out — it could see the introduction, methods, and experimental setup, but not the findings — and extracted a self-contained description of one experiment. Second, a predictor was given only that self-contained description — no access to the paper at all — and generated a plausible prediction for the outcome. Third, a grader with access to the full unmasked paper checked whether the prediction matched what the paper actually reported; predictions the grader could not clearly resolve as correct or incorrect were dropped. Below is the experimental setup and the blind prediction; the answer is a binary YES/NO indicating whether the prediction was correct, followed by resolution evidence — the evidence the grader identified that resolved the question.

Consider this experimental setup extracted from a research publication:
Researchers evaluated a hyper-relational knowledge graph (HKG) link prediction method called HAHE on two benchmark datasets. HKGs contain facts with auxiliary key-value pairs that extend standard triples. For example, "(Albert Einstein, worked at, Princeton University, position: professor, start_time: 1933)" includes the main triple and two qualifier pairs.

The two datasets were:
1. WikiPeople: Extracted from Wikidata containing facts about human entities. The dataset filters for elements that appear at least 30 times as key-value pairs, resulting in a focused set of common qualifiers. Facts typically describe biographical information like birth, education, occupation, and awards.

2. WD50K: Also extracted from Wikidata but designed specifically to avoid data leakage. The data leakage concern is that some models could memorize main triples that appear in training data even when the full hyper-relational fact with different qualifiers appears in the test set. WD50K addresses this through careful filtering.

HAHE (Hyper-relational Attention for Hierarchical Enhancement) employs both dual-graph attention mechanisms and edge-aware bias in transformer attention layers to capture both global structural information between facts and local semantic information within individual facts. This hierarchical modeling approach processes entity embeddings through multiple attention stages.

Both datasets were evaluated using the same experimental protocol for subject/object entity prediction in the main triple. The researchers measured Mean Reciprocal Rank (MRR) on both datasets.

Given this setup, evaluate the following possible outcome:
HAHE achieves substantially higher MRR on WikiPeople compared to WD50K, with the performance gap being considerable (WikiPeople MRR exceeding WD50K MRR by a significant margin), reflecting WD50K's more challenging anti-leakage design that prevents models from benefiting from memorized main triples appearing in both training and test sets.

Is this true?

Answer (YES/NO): YES